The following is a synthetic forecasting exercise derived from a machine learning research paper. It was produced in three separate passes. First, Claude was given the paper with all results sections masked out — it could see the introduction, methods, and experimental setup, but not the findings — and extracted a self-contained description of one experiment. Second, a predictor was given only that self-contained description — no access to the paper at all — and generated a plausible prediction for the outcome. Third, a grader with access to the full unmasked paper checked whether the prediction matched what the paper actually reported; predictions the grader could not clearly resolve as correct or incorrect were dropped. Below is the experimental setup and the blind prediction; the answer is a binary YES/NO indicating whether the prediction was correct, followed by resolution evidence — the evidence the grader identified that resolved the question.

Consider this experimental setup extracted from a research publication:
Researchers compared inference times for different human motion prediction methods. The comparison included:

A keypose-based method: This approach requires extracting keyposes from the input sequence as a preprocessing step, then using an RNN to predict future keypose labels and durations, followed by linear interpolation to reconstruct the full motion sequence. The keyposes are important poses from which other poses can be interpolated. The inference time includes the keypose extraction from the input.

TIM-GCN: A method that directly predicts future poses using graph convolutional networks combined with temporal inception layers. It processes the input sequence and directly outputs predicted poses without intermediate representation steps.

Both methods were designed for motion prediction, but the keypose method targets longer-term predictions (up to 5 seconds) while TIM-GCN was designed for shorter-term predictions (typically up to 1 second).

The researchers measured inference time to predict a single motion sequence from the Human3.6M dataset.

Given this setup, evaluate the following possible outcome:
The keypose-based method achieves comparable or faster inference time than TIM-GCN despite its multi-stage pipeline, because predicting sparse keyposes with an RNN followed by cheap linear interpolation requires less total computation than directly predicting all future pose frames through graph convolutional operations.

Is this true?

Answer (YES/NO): NO